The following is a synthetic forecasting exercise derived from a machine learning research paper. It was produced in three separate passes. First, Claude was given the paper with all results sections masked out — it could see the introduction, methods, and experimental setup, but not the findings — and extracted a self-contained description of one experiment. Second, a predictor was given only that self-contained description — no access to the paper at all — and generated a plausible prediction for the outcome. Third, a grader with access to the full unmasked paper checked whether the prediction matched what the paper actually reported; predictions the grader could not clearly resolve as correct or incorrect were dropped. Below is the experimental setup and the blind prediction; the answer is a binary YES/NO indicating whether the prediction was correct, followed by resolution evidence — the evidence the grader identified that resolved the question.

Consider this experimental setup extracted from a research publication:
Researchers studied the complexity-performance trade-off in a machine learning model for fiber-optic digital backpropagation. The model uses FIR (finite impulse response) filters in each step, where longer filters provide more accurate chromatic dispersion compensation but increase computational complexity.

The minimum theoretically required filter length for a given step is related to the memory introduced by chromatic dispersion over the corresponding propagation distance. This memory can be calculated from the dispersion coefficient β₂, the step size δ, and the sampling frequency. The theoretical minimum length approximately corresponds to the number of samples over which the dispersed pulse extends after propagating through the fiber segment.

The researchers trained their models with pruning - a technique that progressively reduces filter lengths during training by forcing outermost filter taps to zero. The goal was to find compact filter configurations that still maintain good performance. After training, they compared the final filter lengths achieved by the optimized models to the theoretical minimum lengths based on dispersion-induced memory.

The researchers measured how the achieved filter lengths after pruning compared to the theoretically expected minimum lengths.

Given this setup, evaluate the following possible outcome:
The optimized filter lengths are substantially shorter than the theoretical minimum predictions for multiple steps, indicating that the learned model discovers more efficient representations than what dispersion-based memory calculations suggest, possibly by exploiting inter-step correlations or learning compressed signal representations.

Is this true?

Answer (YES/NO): NO